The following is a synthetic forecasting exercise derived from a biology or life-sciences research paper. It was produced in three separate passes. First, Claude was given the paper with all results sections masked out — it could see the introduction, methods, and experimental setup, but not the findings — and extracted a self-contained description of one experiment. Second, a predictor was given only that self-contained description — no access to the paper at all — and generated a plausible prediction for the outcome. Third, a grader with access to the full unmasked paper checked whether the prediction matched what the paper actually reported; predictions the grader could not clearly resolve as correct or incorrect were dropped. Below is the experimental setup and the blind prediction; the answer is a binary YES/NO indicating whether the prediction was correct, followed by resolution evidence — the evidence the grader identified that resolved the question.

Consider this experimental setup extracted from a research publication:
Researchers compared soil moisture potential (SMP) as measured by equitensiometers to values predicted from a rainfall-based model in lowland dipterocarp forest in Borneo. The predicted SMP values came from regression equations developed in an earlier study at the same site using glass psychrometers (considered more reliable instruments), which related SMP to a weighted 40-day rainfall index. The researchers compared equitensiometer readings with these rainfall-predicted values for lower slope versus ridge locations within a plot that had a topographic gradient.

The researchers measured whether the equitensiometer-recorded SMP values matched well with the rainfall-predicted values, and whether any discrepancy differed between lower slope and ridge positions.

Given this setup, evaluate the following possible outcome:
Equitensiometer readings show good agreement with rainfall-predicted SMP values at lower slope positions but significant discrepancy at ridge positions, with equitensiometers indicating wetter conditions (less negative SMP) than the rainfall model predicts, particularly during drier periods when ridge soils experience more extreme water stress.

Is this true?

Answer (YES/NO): YES